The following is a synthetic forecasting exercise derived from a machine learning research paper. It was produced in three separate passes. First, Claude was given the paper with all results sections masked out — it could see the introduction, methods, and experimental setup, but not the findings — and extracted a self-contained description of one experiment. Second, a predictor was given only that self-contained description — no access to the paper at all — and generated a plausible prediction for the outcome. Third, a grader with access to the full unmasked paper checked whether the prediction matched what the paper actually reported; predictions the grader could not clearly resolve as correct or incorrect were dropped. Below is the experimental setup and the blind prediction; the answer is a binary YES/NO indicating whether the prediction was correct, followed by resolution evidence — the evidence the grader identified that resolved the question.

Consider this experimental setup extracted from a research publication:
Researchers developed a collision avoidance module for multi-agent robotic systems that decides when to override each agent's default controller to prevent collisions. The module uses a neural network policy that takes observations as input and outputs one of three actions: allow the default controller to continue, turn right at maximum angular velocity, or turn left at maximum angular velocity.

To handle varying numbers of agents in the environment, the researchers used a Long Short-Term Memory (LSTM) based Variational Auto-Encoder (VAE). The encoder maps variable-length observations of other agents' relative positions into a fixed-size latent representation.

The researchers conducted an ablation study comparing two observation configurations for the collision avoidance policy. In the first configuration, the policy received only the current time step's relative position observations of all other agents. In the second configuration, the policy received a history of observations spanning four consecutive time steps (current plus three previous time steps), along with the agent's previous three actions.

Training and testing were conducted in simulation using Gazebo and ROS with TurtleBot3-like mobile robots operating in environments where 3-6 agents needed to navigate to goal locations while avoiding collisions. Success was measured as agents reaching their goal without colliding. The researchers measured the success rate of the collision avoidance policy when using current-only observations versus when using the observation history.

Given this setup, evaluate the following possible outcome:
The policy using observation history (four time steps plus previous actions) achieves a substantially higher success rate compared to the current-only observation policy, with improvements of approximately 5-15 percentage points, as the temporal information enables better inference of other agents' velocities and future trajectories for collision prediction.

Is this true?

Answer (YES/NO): NO